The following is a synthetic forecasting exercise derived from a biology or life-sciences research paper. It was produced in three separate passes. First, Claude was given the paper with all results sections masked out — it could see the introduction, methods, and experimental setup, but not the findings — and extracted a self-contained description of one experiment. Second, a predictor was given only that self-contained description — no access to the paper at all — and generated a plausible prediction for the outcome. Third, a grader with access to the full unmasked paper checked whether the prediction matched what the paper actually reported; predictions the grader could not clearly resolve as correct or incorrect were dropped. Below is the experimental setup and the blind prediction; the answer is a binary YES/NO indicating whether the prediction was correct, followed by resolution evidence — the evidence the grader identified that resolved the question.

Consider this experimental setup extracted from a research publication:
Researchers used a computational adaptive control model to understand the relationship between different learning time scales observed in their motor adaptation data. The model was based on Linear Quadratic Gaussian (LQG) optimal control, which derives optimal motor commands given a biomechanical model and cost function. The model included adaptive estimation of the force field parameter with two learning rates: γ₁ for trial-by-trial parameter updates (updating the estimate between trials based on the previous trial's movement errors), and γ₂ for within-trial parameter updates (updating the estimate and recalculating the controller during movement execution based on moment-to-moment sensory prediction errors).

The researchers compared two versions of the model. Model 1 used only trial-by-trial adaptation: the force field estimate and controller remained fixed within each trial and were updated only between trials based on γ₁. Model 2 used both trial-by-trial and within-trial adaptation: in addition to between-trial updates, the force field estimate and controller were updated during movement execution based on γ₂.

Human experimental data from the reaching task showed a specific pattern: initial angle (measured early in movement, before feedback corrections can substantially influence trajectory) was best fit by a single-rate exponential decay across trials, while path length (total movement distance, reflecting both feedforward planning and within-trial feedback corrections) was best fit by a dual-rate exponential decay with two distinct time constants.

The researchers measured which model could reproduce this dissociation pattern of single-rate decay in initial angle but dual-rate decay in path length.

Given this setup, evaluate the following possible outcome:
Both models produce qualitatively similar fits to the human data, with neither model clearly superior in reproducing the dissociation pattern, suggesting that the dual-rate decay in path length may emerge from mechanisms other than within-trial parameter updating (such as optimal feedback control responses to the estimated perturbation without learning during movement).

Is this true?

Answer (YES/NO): NO